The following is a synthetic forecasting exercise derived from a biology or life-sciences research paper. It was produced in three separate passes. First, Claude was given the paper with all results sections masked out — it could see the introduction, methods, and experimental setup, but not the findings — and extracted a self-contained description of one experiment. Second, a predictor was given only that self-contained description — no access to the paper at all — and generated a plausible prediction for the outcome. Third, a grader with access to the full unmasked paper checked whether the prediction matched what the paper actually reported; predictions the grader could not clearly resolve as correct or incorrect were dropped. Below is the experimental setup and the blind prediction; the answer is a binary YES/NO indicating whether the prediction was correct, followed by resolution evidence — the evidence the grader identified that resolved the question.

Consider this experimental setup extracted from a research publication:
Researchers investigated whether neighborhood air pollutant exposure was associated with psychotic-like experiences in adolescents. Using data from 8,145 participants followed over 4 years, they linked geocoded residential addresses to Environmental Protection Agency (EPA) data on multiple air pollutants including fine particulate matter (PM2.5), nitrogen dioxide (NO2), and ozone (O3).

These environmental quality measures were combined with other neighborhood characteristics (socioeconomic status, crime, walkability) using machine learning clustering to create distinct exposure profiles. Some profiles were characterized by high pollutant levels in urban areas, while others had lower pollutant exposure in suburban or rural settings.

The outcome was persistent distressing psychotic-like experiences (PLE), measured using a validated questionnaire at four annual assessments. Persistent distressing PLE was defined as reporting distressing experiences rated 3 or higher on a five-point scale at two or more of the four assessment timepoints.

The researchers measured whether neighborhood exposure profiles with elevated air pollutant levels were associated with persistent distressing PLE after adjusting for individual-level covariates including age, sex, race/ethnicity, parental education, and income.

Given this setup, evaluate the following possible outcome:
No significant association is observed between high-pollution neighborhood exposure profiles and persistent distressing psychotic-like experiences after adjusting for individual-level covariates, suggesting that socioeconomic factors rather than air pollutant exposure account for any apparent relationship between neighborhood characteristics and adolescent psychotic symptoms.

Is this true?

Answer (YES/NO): NO